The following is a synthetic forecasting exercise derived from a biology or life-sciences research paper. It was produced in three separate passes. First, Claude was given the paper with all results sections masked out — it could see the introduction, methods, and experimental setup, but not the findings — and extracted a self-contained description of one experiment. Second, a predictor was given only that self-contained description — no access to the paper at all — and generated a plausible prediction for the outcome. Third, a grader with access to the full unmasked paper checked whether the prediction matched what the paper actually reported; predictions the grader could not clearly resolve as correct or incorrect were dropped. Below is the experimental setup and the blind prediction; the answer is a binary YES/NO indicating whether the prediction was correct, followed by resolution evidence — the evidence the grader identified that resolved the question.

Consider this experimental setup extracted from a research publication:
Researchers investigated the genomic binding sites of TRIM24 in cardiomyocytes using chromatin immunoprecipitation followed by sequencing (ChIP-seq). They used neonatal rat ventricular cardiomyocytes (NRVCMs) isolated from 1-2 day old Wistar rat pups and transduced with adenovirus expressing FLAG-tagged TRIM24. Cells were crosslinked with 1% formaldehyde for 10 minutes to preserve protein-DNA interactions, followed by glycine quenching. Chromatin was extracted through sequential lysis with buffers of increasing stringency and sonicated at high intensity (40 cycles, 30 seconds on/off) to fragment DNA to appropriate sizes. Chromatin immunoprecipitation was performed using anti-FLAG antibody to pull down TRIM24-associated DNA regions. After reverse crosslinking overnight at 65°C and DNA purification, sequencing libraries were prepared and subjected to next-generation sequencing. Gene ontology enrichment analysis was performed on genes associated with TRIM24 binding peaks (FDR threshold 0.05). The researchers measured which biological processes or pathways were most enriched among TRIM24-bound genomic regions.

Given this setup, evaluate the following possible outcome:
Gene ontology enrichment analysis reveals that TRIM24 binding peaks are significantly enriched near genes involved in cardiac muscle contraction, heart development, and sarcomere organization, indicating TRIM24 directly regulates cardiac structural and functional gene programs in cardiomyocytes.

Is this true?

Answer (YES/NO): NO